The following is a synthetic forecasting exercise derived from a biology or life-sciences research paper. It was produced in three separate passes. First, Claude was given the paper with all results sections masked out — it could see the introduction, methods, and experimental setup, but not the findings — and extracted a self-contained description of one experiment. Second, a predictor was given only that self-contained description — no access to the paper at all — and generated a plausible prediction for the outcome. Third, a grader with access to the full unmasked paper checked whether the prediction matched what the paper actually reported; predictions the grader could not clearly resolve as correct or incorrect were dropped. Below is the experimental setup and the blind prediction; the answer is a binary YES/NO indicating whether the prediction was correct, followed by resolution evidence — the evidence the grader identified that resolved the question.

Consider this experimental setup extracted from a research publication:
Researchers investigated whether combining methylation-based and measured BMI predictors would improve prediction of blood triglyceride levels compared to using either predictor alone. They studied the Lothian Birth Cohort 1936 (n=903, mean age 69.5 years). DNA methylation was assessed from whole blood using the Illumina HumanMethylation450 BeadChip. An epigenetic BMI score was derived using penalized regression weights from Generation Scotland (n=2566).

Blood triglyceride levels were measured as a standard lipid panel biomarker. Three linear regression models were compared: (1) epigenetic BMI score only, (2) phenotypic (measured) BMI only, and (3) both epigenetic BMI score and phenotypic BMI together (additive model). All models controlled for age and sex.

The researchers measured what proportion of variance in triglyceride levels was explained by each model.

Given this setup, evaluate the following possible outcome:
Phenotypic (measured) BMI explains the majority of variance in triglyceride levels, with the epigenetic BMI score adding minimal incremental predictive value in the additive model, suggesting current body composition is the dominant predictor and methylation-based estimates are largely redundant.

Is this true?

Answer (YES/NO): NO